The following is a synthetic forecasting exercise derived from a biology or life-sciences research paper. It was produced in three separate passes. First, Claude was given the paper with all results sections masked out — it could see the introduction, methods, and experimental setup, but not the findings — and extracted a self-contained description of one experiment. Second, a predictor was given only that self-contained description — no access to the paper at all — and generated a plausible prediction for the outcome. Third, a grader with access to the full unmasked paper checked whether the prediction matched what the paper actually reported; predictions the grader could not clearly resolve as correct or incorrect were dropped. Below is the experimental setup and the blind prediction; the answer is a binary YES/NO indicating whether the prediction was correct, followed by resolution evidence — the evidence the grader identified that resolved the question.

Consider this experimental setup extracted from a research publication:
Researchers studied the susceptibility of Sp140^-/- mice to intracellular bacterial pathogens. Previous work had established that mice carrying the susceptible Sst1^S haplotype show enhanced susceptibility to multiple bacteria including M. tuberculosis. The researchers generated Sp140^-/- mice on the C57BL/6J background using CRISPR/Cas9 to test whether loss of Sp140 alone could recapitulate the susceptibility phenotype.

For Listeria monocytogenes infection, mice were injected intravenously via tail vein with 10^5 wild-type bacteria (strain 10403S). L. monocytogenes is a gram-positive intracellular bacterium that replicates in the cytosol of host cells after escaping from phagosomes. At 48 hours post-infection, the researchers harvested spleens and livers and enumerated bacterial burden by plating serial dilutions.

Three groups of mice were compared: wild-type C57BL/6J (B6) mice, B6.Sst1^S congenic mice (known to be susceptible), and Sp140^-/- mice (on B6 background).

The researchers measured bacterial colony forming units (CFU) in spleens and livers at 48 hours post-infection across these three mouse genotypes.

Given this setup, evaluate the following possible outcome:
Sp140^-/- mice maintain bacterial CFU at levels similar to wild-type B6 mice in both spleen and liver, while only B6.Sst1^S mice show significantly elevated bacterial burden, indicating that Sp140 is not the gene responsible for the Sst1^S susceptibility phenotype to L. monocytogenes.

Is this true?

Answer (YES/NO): NO